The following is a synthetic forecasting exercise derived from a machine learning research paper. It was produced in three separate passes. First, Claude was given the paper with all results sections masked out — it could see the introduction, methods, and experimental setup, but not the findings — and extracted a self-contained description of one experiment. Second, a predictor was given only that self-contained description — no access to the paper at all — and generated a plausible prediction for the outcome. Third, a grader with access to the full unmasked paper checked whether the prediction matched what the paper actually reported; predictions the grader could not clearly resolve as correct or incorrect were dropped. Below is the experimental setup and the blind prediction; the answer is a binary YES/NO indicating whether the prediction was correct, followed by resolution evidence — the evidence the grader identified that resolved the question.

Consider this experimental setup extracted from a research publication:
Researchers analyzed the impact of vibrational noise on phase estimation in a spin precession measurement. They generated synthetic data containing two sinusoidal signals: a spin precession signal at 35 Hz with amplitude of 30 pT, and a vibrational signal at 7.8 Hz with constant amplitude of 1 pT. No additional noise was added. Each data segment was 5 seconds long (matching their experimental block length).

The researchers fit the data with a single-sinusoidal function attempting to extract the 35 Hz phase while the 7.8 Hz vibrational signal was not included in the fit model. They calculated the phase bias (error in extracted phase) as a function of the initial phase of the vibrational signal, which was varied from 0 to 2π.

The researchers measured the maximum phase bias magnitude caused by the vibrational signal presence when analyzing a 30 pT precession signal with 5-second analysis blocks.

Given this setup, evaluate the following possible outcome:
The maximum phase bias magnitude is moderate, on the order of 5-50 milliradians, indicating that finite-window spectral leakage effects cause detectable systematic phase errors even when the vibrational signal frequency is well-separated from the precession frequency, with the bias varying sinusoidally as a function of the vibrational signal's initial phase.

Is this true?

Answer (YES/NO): NO